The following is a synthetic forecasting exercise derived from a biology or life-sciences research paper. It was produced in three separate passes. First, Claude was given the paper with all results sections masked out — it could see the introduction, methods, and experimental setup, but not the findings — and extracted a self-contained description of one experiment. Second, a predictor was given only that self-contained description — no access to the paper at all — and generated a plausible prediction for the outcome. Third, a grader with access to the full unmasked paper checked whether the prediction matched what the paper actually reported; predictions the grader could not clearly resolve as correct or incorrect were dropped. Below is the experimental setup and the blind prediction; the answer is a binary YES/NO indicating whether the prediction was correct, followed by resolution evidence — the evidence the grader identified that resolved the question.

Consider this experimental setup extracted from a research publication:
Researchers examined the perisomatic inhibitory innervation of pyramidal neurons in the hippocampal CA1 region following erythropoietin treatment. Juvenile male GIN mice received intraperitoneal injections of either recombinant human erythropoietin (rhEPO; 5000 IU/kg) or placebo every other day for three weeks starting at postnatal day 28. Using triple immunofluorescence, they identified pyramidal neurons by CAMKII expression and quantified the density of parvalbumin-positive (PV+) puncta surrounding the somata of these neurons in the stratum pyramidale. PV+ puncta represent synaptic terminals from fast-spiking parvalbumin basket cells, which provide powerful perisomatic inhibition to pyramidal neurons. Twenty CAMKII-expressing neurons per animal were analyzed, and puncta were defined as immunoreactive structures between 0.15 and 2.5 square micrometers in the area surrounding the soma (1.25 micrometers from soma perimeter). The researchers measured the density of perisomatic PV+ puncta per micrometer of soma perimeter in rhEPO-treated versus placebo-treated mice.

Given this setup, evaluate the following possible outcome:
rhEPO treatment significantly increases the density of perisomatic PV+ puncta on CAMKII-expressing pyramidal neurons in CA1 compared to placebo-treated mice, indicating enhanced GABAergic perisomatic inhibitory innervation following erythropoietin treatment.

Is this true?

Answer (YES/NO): NO